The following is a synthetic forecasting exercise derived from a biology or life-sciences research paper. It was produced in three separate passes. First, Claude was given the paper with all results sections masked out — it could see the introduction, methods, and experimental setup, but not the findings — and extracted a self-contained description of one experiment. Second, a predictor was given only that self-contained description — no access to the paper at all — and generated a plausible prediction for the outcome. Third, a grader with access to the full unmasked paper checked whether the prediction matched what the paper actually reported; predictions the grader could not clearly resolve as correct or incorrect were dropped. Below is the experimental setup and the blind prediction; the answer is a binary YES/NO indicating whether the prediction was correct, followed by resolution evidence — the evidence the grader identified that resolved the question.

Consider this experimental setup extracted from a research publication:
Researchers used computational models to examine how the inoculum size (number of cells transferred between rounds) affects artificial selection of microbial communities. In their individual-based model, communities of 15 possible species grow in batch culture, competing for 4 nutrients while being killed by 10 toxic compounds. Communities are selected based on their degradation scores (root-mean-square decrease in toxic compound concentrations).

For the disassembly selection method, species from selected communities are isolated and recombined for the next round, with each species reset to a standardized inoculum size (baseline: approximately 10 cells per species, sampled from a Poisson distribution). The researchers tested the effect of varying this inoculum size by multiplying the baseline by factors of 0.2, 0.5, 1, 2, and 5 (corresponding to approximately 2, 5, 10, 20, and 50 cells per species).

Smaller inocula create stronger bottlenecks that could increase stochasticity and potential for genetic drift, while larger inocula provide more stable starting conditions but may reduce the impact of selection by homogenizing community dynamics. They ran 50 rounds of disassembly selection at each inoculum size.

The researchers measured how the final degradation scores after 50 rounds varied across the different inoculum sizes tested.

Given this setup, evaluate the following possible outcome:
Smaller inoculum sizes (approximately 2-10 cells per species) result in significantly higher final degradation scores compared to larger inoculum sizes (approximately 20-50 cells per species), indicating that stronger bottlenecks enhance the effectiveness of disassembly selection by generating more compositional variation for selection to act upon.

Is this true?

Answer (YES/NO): NO